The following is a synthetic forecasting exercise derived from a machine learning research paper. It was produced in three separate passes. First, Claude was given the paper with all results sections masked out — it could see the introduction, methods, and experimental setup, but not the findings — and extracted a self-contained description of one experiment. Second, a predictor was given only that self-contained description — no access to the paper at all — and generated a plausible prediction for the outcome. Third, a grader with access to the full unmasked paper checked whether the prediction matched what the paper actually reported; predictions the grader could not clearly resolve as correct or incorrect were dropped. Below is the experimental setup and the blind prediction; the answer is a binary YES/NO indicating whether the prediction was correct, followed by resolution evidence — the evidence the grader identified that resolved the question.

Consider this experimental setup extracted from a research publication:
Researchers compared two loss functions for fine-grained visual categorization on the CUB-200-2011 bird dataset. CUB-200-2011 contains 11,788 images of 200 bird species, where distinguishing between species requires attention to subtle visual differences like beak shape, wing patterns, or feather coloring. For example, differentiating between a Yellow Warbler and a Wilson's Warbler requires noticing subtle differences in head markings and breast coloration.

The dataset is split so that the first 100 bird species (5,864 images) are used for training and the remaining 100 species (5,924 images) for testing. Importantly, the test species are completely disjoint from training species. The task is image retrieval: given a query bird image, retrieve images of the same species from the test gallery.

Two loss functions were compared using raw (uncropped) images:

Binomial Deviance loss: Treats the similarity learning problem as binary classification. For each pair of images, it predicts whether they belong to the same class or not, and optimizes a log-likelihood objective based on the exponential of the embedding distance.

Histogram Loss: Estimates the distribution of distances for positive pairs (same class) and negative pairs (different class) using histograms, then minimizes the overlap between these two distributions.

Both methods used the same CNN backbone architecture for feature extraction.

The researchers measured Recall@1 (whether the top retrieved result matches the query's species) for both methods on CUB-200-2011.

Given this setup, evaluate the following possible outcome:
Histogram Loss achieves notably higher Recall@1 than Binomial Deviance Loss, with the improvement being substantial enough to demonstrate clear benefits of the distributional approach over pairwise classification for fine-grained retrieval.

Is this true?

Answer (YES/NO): NO